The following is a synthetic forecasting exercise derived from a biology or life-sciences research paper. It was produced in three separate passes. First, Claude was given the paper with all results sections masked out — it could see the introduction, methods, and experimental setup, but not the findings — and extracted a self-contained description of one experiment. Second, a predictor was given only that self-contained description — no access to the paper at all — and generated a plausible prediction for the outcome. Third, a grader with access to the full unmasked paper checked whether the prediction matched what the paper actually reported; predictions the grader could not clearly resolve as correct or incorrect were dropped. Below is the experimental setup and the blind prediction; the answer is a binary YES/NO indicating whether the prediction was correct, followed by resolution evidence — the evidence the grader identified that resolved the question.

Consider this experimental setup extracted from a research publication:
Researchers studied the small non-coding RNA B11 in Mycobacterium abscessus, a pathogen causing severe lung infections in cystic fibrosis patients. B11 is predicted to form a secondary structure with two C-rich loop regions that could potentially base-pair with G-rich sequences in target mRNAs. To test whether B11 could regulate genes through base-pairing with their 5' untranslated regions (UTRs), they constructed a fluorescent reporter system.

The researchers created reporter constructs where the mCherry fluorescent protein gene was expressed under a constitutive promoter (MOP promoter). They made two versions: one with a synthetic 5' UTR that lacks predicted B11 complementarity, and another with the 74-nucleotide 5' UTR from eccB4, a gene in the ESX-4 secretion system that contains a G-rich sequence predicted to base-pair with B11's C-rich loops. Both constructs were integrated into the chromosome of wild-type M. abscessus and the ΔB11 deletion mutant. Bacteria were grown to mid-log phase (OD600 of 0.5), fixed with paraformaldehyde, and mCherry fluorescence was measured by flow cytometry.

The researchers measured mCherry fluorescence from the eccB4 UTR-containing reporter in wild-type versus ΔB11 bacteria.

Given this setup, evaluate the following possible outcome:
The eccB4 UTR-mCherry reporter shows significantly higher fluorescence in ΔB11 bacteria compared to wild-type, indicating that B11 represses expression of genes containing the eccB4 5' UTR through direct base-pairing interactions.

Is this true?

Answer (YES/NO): YES